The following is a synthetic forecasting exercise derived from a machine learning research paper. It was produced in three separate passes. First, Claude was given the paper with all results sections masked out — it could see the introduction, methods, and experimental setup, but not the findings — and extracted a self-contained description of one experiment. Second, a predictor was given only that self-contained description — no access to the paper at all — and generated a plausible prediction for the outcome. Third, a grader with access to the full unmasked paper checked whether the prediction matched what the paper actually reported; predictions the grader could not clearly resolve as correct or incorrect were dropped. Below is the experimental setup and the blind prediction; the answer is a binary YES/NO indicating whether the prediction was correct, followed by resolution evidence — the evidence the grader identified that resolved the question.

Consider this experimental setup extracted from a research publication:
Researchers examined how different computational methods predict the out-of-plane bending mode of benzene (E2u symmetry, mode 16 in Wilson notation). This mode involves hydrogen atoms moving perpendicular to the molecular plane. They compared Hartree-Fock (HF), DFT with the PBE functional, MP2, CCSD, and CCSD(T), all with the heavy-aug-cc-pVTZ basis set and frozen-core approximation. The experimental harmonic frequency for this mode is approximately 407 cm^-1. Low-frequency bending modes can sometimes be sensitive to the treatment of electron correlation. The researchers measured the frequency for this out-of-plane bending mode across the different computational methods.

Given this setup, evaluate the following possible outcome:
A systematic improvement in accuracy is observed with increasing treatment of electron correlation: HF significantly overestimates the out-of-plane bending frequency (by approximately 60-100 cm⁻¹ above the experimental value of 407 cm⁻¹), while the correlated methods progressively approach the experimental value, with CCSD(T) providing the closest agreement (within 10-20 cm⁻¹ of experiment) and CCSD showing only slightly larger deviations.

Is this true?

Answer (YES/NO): NO